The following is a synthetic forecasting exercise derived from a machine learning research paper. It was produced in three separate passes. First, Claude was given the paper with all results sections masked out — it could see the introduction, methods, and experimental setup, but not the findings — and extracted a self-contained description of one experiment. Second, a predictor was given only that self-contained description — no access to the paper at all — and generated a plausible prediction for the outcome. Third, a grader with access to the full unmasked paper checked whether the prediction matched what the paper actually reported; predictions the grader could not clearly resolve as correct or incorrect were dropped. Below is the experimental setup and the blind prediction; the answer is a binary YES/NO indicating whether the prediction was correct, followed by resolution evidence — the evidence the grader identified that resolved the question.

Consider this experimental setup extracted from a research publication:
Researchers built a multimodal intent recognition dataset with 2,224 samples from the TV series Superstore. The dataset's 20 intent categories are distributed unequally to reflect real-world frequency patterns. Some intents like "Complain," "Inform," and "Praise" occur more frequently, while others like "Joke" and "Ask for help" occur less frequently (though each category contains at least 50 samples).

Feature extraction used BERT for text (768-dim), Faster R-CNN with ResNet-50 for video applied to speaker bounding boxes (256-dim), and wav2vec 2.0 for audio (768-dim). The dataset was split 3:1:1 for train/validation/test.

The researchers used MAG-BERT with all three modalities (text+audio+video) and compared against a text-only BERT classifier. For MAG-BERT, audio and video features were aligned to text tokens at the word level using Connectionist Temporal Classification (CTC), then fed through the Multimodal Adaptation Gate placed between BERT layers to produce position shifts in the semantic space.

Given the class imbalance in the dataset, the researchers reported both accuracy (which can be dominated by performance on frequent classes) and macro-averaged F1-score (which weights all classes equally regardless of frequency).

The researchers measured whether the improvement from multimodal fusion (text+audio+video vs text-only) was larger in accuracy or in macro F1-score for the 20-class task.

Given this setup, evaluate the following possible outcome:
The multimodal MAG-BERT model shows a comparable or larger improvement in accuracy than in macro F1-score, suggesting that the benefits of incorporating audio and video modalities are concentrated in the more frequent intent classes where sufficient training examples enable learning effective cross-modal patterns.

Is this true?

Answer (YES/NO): YES